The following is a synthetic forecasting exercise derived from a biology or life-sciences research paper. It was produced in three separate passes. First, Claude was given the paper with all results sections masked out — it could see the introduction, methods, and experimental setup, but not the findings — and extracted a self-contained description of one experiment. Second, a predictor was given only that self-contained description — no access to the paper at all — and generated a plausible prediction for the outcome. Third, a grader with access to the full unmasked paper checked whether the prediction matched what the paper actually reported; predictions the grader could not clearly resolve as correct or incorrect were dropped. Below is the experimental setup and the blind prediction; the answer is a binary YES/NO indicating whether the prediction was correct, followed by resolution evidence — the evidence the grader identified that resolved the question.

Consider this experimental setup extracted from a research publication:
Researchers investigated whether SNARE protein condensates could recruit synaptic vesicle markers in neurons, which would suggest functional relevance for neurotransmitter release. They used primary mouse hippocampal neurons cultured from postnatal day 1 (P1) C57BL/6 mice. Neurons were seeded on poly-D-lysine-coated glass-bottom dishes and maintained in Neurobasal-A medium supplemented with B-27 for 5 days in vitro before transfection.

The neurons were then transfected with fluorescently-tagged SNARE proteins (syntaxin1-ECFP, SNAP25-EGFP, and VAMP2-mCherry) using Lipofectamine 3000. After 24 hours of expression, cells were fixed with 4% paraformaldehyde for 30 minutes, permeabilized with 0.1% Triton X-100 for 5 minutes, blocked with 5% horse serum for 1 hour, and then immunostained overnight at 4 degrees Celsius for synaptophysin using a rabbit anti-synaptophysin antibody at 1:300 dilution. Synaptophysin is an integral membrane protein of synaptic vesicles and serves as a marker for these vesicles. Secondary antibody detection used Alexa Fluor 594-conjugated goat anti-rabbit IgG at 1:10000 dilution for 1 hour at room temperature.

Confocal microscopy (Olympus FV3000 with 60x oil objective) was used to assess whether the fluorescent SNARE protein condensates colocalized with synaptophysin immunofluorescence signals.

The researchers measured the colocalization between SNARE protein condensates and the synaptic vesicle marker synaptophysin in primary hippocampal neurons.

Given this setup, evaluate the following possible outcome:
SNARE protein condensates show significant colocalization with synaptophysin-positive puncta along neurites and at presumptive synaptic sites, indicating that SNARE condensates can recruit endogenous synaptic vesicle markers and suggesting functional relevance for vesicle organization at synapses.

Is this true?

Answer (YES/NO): YES